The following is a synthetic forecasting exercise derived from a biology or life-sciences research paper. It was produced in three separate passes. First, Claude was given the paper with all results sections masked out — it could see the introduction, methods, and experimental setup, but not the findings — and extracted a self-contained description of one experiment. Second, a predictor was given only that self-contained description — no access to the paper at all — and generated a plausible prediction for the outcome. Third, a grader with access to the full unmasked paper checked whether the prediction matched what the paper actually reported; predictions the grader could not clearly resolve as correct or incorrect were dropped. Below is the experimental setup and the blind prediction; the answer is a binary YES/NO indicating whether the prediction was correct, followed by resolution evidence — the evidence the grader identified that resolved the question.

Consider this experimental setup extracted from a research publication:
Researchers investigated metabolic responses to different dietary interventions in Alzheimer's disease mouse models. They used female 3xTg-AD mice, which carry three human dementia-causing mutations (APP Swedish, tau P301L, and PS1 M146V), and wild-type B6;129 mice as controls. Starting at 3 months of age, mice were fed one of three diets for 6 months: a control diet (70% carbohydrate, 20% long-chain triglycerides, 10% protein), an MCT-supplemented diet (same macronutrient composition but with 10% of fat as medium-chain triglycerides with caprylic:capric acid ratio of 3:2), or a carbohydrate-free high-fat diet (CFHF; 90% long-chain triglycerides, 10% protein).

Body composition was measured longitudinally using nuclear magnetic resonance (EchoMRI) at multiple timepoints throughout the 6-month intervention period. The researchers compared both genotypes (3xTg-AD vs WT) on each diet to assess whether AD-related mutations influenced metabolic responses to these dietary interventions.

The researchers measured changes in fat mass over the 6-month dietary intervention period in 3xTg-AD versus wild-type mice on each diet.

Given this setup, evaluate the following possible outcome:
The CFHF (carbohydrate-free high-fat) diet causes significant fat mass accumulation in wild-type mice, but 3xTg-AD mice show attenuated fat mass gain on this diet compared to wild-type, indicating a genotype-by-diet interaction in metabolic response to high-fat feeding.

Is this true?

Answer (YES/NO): NO